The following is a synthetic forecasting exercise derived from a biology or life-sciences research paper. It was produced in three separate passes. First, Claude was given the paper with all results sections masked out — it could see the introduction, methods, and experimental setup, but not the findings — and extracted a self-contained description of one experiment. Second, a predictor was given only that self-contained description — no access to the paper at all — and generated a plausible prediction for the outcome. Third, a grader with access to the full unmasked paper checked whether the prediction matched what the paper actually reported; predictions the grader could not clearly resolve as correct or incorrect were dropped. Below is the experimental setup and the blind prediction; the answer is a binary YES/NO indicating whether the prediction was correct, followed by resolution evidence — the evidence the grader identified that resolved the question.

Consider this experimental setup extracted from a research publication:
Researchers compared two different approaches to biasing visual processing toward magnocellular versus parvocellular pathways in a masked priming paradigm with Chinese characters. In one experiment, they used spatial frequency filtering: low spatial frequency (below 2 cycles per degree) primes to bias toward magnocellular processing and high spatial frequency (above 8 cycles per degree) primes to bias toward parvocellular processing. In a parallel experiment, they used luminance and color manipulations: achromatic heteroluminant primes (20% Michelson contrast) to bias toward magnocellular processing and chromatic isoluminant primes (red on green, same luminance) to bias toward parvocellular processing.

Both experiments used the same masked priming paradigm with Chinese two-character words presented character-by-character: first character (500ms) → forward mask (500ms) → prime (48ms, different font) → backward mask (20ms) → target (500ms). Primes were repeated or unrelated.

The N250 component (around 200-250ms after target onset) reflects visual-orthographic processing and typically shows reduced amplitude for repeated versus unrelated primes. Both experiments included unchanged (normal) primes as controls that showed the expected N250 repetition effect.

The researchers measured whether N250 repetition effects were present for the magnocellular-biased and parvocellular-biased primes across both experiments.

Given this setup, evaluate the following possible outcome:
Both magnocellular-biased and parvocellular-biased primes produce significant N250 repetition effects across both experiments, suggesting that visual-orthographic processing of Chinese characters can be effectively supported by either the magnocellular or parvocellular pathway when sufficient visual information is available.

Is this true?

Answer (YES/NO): NO